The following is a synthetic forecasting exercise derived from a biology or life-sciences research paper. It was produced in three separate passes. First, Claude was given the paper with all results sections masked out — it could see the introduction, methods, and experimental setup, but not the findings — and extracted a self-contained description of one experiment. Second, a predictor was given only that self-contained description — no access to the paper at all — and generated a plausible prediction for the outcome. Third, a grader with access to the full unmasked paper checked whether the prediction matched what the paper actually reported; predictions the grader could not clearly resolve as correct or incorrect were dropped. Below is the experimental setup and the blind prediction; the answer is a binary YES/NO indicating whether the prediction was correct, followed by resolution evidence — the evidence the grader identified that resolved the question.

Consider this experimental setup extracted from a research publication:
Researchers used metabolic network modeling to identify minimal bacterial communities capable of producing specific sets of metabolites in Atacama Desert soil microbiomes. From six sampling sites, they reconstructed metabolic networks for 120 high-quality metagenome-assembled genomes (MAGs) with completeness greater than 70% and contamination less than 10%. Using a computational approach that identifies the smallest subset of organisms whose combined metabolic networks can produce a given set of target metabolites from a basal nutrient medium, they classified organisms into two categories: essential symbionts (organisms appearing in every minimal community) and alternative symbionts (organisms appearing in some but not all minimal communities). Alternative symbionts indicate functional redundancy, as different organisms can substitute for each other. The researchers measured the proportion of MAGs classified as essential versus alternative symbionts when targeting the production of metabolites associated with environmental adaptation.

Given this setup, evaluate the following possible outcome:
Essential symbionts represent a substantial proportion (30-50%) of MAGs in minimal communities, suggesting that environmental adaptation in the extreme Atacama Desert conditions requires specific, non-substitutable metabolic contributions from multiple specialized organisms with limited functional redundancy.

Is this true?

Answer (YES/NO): NO